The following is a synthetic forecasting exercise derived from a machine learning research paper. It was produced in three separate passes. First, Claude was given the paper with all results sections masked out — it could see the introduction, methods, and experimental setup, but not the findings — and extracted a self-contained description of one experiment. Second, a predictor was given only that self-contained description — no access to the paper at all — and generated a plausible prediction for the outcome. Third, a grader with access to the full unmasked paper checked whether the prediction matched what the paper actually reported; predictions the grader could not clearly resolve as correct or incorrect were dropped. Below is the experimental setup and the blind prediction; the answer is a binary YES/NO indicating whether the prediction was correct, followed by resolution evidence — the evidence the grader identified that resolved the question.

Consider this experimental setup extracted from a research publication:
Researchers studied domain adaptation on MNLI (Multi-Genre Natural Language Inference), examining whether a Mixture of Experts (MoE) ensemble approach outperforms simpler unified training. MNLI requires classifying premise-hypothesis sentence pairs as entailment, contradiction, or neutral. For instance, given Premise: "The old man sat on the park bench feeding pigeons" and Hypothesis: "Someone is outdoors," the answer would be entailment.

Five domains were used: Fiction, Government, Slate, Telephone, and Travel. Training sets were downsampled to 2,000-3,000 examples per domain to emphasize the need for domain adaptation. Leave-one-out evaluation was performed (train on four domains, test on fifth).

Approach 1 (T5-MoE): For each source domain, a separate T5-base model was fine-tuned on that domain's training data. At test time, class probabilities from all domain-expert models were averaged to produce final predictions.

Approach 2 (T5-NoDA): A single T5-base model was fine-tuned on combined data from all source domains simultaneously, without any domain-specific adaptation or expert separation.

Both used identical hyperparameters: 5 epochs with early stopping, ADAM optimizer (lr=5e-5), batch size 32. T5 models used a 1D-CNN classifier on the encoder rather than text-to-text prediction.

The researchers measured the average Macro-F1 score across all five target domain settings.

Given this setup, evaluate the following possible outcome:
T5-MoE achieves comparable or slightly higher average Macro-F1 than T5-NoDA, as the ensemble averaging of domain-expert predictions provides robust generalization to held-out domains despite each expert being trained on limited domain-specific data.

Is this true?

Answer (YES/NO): NO